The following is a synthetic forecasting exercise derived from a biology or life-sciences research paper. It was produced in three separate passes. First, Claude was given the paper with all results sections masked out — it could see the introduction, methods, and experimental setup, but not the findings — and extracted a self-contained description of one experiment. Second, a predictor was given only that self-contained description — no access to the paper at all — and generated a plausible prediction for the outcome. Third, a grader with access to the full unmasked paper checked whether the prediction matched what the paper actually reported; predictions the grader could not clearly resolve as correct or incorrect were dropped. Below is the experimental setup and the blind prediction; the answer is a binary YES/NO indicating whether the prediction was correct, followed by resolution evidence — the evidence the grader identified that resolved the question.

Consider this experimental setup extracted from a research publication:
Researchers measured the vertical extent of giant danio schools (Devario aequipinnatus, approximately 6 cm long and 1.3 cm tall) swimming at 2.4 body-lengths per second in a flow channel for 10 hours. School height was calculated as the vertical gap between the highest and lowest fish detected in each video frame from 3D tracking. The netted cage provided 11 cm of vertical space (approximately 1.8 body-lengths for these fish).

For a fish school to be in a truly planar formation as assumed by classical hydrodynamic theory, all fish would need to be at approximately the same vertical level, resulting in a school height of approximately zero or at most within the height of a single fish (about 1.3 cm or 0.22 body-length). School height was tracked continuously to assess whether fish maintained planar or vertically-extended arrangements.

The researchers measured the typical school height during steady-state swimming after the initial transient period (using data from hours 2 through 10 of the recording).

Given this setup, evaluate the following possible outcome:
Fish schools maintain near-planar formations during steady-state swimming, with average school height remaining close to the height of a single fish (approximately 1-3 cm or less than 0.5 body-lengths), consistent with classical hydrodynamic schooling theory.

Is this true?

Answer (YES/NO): NO